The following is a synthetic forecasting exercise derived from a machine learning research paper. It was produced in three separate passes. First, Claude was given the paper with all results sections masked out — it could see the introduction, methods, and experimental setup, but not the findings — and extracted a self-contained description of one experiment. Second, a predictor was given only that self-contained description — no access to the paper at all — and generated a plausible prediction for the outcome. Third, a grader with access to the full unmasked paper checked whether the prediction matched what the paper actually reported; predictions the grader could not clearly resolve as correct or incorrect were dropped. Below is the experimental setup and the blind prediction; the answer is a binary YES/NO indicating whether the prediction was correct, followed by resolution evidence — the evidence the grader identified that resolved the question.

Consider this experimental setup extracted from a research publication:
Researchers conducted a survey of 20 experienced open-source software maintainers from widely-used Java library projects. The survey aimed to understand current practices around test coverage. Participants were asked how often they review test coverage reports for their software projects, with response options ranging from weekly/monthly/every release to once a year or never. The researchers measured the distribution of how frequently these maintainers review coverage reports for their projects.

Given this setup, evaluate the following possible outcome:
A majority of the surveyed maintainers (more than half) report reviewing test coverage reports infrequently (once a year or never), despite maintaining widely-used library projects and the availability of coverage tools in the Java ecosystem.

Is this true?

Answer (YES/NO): YES